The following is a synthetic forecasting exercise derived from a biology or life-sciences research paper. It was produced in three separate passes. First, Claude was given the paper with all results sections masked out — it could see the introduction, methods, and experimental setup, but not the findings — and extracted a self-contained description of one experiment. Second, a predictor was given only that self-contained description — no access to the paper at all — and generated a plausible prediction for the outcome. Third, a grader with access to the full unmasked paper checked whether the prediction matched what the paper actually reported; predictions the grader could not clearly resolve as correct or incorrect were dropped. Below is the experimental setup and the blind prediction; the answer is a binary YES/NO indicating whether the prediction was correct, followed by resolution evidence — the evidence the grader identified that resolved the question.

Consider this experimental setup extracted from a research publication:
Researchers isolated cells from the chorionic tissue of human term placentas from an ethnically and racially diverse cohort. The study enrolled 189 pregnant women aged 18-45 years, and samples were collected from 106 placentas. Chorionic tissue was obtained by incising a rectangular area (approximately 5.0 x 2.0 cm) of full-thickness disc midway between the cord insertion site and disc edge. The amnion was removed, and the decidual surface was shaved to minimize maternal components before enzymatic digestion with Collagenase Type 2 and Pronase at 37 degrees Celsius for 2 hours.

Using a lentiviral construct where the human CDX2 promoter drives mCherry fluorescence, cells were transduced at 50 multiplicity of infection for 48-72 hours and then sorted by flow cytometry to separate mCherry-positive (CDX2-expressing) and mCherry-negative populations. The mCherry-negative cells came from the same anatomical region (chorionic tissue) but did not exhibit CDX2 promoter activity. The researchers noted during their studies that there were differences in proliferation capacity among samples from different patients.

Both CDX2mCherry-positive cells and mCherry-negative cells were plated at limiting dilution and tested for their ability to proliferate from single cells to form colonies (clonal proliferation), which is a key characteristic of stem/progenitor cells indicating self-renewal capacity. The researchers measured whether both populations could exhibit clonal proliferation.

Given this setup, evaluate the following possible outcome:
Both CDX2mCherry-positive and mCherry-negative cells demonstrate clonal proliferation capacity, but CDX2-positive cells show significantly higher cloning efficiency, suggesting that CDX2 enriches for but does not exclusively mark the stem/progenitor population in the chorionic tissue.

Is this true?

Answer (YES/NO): NO